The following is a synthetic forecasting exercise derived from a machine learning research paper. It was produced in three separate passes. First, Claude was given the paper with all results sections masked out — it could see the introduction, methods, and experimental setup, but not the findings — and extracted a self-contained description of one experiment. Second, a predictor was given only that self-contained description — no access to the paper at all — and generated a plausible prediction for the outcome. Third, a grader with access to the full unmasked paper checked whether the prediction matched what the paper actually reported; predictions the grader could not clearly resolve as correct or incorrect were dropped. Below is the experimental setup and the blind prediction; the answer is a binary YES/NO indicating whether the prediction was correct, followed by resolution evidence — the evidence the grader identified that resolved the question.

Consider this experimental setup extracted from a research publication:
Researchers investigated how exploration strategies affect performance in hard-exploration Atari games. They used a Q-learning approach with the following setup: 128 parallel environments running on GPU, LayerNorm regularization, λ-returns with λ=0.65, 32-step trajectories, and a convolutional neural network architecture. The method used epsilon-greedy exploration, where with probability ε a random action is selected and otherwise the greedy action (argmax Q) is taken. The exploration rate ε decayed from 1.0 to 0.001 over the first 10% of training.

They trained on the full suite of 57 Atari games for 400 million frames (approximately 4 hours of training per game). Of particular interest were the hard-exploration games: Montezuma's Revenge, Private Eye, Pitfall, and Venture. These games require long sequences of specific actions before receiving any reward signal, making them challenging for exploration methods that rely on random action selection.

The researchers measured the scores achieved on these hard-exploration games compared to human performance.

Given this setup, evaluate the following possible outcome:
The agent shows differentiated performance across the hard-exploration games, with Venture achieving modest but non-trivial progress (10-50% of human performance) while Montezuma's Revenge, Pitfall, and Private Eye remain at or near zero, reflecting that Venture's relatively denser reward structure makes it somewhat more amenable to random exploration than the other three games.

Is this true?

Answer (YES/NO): NO